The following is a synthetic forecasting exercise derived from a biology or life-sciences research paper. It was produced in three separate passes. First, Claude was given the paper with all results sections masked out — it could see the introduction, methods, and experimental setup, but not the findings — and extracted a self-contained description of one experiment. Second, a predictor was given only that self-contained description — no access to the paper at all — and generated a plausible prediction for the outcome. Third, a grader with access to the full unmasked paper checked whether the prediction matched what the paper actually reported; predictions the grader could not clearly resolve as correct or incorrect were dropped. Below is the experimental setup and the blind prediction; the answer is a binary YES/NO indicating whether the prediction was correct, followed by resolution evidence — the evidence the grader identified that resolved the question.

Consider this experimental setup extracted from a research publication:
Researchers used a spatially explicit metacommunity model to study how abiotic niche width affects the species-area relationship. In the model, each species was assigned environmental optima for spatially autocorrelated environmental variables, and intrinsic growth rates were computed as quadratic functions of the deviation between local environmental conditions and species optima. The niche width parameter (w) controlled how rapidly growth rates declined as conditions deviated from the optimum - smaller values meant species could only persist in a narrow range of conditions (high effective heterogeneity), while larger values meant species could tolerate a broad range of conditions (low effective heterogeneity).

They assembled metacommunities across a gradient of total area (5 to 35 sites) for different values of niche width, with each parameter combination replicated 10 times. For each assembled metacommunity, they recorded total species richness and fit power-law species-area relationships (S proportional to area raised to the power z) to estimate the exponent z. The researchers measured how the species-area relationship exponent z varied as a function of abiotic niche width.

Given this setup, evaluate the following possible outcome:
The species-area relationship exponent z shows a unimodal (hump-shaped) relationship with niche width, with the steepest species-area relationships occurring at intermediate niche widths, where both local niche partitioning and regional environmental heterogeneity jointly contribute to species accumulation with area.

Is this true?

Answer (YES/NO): NO